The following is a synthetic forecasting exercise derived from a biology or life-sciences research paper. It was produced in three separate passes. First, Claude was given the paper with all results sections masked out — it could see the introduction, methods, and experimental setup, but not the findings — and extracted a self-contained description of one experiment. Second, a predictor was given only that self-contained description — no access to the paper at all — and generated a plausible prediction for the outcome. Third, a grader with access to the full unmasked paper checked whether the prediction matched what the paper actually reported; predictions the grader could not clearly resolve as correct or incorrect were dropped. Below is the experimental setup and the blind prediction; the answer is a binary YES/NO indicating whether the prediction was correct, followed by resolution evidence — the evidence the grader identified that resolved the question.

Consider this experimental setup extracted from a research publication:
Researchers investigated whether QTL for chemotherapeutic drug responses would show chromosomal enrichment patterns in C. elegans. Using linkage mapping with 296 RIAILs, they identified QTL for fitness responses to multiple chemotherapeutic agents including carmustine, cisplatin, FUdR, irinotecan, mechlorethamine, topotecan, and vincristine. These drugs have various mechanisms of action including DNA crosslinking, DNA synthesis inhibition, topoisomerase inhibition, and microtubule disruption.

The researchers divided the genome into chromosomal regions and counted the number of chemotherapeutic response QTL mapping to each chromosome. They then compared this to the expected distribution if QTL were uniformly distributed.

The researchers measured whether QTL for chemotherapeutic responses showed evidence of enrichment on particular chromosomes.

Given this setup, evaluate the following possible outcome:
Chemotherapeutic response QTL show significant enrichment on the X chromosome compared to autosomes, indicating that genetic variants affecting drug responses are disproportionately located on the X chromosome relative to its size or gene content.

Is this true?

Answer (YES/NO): NO